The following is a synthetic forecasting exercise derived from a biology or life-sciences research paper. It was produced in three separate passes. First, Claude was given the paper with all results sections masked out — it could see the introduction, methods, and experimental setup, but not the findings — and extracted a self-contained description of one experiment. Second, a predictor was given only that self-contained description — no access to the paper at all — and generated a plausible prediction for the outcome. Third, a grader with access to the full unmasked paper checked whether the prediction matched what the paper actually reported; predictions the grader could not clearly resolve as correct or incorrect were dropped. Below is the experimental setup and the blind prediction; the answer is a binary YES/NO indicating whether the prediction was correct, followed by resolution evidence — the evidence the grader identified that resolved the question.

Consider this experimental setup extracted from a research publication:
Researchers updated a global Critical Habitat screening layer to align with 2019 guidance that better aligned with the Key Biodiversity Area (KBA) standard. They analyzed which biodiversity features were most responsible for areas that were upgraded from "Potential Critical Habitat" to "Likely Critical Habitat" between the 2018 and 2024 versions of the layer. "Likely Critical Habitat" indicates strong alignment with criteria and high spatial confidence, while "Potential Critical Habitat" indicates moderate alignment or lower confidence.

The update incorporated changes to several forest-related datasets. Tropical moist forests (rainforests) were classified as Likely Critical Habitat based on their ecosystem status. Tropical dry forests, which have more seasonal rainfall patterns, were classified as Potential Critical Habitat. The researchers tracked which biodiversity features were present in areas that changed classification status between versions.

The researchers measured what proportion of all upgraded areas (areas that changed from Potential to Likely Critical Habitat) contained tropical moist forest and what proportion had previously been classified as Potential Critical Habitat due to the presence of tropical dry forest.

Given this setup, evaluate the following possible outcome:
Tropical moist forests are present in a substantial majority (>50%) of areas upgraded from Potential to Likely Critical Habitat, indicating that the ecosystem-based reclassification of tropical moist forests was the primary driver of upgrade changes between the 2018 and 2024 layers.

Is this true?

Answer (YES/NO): YES